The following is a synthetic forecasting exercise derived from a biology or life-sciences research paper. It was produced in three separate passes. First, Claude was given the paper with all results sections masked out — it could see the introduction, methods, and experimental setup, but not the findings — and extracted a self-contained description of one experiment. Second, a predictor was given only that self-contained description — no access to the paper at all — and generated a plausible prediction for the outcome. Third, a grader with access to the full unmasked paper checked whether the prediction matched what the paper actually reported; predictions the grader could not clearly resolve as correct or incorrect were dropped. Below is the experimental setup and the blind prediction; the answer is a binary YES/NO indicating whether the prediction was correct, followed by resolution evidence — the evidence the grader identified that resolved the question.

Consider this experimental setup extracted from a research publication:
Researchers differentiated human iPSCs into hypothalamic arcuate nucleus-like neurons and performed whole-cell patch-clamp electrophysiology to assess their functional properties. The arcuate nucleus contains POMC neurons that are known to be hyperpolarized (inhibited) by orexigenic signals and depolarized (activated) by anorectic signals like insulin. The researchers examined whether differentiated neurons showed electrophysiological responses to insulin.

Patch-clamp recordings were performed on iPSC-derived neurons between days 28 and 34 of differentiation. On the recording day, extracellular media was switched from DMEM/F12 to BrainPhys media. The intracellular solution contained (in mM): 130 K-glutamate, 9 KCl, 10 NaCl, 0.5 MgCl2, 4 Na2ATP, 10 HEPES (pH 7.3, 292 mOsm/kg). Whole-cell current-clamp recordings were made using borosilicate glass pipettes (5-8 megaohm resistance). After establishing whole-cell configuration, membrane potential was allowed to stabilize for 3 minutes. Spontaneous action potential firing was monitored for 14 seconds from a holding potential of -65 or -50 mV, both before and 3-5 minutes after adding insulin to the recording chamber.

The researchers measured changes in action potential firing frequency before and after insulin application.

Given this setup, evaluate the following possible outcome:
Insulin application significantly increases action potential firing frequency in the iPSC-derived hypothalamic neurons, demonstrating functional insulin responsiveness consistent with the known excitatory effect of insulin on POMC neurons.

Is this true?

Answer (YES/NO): YES